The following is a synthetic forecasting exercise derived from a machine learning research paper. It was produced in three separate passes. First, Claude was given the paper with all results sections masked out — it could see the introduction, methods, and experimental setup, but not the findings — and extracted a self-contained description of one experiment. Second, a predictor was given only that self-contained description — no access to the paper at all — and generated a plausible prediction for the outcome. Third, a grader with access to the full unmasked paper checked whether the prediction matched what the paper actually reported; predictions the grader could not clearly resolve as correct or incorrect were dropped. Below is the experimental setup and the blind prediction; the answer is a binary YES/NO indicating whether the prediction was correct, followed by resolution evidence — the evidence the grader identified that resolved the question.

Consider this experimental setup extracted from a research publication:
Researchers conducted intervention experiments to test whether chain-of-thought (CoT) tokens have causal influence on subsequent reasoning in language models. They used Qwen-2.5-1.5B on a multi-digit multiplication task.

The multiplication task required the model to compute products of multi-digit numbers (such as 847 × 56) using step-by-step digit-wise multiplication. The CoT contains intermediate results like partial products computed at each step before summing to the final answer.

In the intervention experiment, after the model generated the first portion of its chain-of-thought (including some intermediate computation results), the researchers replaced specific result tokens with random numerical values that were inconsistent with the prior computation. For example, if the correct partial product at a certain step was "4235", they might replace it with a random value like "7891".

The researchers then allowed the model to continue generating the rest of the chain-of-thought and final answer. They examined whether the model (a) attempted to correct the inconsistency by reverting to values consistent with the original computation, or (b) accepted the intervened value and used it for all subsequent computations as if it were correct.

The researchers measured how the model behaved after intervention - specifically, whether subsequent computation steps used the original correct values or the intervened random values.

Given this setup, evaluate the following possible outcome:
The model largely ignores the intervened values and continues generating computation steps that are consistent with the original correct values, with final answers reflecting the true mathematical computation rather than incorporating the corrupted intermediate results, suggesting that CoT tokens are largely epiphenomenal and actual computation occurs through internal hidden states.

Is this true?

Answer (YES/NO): NO